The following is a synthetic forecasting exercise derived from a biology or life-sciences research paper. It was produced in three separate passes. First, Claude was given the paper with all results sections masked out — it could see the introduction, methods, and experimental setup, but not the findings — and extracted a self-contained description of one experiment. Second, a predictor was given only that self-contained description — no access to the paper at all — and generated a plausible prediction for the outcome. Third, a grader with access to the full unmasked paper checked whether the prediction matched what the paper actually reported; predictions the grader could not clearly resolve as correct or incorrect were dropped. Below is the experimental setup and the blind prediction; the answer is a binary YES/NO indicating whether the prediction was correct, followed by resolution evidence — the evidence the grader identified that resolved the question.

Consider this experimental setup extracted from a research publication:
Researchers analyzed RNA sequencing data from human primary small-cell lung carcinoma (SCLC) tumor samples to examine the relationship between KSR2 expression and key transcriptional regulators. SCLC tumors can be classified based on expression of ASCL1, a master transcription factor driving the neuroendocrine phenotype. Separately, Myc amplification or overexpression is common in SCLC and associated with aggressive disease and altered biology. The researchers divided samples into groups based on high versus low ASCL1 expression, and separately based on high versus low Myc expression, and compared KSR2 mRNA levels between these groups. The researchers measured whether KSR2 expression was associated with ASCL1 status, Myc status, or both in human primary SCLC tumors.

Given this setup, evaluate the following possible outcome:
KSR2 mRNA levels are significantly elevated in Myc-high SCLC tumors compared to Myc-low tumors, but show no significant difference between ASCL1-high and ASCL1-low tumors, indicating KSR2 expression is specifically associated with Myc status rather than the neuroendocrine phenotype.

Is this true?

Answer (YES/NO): NO